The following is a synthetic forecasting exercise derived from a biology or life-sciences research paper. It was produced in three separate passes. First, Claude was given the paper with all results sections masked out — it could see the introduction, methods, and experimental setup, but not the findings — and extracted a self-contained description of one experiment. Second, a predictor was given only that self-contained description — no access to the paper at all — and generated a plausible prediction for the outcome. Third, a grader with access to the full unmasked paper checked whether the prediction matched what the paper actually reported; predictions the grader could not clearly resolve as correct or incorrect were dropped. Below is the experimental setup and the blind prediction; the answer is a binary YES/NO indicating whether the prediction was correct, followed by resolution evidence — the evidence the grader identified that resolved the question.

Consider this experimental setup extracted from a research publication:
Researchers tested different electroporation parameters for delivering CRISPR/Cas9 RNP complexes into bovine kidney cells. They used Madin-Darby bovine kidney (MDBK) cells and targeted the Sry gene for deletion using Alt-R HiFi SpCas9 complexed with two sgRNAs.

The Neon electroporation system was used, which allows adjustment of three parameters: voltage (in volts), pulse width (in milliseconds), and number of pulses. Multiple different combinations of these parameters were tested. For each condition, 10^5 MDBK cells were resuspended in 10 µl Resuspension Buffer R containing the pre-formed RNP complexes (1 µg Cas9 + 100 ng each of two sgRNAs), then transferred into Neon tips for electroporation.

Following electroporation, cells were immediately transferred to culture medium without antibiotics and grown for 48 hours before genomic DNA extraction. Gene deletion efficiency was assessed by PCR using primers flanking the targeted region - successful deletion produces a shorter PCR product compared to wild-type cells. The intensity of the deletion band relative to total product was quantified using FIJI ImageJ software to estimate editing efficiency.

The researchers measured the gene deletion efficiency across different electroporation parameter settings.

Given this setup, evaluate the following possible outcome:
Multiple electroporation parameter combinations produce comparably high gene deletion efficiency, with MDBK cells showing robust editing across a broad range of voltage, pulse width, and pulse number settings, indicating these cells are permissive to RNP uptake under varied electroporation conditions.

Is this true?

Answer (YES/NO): NO